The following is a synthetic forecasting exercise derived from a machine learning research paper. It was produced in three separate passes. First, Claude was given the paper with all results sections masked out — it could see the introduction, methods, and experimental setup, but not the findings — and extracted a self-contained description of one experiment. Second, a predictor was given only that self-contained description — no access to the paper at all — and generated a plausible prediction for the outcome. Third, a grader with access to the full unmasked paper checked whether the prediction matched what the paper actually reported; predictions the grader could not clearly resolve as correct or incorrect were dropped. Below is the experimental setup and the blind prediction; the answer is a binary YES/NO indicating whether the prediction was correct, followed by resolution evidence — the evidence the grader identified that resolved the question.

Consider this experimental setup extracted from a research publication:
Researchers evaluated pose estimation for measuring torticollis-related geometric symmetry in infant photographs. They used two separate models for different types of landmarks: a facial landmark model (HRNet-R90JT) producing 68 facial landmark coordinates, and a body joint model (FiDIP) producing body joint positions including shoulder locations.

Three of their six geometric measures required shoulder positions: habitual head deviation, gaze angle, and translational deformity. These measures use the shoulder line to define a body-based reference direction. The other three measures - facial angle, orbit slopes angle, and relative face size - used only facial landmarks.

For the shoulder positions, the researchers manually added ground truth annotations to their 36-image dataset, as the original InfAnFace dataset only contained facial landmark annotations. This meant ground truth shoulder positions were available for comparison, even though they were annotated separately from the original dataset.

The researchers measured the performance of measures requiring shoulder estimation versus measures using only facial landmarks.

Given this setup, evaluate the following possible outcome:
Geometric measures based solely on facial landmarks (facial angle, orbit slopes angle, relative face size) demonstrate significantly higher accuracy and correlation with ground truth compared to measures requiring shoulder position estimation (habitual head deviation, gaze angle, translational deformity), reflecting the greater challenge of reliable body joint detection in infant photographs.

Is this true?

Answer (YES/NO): NO